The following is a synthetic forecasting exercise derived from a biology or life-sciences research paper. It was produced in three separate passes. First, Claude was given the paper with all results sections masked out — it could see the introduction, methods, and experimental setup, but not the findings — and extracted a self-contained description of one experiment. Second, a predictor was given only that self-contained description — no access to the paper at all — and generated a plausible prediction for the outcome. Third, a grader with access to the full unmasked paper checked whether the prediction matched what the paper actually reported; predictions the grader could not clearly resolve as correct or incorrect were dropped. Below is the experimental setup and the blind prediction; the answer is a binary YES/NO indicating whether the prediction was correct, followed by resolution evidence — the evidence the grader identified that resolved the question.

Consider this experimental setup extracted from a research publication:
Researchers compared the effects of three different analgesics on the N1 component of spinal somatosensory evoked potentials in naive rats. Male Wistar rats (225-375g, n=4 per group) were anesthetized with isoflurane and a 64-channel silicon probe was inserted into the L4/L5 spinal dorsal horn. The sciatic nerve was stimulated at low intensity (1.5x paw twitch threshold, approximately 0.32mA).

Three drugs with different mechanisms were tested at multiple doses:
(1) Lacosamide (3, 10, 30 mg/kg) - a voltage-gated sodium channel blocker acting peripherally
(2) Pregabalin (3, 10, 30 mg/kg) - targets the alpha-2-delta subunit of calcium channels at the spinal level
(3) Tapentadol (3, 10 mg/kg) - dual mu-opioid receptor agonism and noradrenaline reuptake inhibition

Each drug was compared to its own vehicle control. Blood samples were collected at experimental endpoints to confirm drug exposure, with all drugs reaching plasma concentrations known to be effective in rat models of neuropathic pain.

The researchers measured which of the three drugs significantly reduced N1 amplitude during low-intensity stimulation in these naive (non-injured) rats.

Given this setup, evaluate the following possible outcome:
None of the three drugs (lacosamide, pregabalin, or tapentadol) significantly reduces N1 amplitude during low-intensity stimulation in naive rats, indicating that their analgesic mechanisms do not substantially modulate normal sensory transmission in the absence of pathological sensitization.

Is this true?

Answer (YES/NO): NO